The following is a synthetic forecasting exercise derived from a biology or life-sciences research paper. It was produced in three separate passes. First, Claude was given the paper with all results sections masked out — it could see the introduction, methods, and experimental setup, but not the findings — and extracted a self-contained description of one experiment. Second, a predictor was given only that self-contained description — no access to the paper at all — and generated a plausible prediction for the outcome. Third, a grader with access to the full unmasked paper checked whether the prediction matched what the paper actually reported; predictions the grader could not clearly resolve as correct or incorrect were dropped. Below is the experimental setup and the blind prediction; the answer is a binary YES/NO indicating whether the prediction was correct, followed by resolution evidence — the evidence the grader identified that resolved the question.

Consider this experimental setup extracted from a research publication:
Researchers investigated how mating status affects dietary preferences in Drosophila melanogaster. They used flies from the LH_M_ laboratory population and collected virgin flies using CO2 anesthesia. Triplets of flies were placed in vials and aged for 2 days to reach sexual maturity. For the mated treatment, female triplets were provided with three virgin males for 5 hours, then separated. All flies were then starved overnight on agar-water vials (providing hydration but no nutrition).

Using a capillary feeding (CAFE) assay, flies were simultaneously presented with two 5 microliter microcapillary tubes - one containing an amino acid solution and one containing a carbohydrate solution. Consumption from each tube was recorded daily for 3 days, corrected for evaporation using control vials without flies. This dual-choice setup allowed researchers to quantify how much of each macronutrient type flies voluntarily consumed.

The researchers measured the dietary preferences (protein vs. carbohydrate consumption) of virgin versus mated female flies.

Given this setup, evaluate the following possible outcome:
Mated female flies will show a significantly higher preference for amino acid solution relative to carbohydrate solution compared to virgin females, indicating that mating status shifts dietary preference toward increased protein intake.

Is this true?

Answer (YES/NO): YES